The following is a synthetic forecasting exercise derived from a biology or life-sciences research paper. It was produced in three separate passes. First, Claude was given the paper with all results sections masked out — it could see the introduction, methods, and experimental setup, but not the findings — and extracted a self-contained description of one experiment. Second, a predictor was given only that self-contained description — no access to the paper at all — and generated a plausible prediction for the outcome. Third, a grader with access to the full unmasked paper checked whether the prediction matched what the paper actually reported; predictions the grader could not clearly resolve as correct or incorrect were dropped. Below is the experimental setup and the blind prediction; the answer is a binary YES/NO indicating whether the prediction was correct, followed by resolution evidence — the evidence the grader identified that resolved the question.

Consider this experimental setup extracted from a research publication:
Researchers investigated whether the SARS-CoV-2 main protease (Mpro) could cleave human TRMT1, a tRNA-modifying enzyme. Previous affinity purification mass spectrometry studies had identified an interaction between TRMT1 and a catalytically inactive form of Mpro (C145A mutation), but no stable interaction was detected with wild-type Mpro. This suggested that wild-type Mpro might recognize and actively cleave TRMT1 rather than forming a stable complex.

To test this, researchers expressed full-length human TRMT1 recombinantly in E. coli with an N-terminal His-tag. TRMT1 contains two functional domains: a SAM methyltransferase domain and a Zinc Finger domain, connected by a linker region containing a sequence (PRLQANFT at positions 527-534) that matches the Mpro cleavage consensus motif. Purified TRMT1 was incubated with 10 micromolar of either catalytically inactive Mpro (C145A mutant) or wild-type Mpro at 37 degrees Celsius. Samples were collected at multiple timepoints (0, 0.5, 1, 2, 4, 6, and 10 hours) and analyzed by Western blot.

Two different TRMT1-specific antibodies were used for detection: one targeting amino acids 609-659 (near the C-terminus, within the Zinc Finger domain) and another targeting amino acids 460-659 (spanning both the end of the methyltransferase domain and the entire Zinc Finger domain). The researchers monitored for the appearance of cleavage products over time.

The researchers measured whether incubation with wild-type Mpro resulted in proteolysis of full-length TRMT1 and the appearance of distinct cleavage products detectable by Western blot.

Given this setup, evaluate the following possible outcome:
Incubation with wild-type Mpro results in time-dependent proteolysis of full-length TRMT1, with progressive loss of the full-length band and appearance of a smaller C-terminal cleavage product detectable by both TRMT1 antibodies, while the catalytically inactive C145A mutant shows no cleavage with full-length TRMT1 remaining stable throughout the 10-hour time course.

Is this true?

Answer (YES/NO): NO